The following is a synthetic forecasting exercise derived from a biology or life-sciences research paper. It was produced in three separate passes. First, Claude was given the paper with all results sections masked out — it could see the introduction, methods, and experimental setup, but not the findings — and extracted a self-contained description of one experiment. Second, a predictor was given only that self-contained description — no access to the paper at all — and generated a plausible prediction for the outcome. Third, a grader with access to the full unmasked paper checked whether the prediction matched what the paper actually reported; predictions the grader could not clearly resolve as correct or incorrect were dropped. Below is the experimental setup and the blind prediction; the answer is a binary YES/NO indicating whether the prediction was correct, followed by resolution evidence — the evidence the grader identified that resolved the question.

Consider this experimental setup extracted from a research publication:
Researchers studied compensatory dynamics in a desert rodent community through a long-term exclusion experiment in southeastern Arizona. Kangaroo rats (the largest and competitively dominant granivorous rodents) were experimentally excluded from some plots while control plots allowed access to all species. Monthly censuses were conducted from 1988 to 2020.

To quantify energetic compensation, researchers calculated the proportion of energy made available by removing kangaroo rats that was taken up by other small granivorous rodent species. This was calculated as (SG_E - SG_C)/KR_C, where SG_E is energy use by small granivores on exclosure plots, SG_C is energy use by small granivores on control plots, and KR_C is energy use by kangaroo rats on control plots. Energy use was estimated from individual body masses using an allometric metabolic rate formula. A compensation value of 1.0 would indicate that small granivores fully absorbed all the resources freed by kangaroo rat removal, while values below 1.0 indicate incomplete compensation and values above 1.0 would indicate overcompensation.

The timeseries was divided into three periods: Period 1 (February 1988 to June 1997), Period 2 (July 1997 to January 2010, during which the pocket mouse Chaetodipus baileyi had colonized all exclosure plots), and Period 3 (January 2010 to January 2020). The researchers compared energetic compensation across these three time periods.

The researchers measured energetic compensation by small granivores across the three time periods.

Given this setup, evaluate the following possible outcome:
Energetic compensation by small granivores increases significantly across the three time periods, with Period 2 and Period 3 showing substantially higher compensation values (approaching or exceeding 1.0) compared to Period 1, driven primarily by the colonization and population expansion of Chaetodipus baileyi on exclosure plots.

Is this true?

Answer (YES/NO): NO